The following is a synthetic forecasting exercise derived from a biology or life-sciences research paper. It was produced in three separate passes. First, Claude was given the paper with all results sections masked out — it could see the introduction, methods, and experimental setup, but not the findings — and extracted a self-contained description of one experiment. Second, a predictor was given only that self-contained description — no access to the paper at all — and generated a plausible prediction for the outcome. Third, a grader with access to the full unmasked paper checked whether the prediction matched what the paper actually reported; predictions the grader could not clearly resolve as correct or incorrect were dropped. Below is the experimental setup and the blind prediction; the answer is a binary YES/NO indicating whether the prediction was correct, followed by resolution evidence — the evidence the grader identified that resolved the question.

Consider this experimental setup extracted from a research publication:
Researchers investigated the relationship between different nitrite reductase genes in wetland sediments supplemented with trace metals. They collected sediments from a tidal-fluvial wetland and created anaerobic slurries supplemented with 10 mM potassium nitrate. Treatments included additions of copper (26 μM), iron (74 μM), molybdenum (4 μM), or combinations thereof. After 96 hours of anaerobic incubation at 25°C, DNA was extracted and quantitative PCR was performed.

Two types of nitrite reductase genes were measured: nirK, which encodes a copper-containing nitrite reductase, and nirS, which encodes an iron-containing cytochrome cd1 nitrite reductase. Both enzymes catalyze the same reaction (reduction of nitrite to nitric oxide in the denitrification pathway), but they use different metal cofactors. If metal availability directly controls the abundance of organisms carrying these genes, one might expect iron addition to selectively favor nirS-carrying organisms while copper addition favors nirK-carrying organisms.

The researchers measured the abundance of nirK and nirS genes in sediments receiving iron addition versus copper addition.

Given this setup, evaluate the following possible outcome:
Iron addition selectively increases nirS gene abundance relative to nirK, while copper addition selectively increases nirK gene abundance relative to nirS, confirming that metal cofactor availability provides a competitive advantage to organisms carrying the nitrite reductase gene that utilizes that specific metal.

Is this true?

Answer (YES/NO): NO